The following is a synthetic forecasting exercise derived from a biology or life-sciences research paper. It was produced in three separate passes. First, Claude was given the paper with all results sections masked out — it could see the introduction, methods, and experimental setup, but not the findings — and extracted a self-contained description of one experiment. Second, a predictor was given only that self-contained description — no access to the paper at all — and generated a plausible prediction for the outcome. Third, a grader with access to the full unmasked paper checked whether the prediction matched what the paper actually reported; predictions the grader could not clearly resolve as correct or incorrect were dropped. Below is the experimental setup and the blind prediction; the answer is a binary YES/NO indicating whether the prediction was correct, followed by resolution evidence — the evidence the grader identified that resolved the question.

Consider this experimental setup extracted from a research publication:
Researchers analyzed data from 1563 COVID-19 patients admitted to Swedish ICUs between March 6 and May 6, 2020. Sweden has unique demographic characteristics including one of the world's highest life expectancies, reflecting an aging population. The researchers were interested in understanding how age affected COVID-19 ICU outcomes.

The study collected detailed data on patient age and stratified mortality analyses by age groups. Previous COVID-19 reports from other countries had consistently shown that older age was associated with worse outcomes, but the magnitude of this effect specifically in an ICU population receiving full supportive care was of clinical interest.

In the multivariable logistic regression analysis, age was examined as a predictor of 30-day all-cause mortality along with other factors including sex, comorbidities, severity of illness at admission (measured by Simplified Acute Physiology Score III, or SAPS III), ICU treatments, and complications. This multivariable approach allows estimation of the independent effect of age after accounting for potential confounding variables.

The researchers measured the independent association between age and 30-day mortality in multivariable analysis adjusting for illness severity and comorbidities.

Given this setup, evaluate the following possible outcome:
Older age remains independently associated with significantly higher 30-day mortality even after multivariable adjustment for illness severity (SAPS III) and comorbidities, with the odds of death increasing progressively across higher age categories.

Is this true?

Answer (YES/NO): YES